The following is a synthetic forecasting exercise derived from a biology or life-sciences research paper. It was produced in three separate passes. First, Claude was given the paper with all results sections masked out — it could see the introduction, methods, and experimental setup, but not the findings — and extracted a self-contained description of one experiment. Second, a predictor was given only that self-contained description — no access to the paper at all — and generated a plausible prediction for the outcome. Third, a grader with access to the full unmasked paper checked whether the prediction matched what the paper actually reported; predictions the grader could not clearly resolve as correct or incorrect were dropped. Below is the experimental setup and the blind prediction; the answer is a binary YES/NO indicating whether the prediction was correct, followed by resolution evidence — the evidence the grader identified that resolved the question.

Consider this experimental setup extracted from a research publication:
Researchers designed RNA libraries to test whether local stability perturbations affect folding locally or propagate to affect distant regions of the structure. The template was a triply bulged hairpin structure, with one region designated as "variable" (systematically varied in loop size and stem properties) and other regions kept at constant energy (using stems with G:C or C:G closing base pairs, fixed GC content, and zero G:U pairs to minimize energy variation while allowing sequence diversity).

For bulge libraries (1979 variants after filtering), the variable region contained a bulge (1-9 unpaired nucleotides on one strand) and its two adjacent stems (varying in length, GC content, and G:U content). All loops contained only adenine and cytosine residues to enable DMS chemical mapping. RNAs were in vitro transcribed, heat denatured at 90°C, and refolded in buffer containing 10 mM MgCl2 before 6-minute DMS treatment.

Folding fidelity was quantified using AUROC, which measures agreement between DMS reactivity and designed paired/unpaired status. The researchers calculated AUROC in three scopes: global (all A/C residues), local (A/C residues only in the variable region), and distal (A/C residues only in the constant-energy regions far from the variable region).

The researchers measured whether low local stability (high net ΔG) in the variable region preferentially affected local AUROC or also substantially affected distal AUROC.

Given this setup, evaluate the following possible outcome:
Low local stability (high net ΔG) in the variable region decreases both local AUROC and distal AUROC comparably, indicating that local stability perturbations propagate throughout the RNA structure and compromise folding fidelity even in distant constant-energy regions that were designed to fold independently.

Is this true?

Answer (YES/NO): NO